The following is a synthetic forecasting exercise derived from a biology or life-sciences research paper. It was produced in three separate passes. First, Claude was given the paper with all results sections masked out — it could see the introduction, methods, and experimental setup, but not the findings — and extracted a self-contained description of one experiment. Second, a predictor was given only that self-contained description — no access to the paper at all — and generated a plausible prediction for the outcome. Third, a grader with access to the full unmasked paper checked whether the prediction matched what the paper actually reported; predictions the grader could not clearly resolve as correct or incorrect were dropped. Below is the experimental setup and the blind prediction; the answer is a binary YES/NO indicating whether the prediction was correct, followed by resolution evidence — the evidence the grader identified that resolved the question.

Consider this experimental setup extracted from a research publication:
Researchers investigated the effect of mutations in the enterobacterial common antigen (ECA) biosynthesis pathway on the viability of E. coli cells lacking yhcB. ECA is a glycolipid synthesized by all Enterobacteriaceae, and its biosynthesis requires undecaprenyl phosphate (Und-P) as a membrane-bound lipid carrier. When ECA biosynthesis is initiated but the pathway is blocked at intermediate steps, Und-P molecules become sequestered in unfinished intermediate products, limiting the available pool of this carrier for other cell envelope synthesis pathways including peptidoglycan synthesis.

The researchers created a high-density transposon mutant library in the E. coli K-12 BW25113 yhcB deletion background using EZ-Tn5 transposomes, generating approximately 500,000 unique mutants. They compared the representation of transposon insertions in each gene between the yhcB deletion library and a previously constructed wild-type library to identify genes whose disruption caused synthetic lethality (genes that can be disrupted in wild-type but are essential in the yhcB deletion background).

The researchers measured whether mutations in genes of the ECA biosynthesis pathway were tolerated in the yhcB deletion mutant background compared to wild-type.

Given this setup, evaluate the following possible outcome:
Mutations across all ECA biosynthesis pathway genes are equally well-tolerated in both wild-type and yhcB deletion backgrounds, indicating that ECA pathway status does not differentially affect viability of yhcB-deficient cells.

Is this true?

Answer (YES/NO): NO